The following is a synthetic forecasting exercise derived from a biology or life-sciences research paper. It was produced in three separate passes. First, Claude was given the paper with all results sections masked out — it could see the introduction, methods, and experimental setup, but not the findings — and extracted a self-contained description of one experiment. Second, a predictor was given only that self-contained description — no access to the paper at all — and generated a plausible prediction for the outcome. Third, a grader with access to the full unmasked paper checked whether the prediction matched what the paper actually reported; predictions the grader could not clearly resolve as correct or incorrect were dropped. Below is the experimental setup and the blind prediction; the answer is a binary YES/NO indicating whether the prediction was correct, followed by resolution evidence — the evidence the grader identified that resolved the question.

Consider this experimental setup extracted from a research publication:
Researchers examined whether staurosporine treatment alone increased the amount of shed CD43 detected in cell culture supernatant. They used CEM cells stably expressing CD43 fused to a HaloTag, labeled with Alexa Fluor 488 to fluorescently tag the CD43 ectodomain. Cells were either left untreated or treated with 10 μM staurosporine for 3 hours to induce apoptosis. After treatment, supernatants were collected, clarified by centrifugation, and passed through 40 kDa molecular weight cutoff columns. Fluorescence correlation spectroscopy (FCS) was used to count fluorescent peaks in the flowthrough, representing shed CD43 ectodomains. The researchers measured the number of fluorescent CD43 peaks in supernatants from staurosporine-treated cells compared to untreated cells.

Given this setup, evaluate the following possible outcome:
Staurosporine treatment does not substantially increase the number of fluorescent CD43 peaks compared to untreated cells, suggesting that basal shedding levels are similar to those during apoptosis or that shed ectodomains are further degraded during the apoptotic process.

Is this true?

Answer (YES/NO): NO